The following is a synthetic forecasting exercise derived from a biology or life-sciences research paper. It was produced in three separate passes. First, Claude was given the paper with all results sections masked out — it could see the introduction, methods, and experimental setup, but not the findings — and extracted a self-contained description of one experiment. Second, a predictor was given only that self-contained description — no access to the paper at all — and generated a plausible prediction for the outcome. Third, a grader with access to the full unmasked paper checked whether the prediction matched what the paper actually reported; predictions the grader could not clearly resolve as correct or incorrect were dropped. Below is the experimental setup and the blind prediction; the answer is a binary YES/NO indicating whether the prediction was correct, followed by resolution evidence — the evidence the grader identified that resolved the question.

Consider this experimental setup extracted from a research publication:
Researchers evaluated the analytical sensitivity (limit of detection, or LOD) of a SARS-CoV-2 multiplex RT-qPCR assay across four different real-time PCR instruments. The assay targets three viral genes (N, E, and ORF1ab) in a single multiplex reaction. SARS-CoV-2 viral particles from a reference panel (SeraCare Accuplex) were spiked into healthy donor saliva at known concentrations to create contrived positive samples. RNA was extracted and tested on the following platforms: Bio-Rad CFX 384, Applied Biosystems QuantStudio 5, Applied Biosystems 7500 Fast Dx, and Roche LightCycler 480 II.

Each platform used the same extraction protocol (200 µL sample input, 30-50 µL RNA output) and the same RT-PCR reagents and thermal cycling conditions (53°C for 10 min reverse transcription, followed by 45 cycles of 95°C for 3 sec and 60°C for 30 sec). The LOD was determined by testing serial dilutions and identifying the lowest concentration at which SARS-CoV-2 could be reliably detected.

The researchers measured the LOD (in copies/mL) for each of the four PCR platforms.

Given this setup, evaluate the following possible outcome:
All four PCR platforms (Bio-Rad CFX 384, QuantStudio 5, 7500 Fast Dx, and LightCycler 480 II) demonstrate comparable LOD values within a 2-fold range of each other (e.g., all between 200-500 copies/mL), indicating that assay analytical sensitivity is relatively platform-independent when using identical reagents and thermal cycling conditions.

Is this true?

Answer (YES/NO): YES